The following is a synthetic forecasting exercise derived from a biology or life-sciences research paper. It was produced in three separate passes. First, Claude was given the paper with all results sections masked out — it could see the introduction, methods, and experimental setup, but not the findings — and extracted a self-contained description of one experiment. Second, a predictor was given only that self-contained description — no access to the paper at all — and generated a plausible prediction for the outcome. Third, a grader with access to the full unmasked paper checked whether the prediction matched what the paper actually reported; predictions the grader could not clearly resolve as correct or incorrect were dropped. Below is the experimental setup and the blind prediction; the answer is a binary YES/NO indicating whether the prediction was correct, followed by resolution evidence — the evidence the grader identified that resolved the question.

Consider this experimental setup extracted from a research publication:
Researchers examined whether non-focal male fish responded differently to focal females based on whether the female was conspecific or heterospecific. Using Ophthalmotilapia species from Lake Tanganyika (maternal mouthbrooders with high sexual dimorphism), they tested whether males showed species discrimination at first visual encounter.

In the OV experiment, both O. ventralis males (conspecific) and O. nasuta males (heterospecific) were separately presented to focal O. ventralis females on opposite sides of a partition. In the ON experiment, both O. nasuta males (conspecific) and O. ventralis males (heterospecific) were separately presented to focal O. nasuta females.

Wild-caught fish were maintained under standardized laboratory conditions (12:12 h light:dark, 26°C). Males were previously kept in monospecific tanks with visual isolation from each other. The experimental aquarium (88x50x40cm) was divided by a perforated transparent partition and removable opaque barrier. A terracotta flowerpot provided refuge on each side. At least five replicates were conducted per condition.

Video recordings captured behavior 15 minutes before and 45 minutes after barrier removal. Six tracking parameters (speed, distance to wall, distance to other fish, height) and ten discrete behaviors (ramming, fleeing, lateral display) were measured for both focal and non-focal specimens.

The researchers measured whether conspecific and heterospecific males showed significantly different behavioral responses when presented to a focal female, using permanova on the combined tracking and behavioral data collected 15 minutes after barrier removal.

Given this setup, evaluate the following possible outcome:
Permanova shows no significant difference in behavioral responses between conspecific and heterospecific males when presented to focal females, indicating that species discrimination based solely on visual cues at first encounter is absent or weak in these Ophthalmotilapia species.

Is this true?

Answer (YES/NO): YES